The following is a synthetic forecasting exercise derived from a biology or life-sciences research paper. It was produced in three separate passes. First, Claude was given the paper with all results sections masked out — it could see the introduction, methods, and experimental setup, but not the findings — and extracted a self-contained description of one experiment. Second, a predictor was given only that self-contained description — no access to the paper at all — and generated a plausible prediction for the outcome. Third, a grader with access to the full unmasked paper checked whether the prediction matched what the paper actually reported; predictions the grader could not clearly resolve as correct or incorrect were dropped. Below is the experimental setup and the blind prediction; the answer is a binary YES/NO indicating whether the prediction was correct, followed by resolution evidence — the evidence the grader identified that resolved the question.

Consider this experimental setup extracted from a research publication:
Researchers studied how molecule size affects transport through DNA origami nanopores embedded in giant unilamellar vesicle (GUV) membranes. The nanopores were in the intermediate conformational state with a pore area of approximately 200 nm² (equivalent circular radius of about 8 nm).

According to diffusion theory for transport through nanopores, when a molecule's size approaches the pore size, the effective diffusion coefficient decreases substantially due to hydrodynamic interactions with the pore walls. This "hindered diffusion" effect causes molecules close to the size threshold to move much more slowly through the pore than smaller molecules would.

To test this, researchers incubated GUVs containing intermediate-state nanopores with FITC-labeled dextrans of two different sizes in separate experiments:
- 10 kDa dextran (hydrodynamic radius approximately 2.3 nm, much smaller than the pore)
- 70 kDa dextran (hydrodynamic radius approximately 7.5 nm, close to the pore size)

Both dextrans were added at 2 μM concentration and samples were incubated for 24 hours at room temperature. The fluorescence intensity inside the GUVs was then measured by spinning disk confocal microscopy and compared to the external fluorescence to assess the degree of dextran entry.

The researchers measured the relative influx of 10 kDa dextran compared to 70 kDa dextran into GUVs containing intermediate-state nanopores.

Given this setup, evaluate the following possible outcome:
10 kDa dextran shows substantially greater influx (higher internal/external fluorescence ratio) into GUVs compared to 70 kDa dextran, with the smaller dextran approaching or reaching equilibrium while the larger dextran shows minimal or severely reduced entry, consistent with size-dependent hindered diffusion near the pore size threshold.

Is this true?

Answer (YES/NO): NO